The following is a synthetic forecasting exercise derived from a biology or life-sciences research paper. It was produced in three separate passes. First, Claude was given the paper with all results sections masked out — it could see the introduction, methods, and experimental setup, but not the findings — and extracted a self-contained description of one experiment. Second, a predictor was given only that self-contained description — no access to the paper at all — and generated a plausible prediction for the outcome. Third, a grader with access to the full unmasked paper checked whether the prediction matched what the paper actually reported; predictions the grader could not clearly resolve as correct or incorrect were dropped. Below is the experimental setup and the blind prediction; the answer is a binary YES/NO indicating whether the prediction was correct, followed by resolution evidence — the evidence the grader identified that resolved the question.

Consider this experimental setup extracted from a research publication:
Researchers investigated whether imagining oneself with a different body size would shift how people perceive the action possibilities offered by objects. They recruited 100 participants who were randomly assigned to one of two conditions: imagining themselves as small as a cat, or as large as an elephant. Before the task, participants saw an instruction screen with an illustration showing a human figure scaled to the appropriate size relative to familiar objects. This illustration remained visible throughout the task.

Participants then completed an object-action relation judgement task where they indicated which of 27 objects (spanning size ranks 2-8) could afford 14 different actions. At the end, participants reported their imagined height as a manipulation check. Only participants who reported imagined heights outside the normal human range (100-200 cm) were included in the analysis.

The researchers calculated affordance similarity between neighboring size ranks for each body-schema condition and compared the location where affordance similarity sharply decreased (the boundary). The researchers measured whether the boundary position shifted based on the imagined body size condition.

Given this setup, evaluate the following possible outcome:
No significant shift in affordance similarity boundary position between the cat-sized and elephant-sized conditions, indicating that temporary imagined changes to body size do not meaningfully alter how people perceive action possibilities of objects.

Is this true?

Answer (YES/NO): NO